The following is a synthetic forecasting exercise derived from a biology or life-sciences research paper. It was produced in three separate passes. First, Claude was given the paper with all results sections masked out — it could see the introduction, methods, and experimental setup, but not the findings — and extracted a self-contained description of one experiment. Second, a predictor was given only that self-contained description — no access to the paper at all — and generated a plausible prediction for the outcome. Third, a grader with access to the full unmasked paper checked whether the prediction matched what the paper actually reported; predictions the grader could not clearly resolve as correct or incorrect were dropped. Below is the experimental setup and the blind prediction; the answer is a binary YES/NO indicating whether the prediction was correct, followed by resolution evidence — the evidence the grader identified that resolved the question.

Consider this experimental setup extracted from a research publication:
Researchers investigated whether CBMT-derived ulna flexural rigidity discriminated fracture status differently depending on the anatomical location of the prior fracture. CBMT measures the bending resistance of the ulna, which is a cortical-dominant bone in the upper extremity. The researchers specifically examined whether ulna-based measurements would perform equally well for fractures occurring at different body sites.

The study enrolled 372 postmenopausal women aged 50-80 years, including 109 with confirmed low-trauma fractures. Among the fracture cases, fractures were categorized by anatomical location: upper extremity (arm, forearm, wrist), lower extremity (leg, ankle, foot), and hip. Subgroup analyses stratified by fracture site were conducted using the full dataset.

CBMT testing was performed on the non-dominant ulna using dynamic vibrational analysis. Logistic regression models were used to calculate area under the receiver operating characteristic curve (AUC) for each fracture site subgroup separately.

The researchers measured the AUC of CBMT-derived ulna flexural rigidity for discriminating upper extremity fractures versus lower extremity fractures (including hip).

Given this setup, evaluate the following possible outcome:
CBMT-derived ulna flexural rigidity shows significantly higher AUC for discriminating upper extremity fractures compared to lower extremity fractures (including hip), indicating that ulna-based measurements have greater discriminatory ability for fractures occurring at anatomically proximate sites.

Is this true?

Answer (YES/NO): NO